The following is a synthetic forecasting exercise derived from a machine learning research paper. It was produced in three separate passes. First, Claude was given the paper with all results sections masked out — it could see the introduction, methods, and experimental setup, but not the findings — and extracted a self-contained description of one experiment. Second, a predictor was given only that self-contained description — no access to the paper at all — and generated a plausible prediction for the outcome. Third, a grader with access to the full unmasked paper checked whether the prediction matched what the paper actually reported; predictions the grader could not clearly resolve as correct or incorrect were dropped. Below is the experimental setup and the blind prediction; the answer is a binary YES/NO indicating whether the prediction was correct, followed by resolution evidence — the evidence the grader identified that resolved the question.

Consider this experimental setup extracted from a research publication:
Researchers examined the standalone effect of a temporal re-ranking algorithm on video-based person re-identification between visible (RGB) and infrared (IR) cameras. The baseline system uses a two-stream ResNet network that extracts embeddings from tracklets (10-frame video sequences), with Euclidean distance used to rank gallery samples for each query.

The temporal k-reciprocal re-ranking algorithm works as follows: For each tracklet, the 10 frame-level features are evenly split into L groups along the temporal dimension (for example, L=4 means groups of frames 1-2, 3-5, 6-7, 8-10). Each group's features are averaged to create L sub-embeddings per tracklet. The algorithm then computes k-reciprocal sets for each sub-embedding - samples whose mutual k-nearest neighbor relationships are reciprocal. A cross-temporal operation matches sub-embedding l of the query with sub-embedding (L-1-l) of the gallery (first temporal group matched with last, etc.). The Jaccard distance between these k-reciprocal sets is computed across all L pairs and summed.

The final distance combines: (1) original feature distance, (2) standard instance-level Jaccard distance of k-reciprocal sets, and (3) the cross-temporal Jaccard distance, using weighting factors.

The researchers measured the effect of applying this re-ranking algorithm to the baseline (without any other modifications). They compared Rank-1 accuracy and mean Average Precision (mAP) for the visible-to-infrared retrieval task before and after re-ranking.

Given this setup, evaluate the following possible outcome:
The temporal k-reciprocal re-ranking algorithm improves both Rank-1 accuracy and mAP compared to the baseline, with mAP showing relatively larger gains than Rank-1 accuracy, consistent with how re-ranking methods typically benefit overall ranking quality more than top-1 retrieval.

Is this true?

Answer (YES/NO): YES